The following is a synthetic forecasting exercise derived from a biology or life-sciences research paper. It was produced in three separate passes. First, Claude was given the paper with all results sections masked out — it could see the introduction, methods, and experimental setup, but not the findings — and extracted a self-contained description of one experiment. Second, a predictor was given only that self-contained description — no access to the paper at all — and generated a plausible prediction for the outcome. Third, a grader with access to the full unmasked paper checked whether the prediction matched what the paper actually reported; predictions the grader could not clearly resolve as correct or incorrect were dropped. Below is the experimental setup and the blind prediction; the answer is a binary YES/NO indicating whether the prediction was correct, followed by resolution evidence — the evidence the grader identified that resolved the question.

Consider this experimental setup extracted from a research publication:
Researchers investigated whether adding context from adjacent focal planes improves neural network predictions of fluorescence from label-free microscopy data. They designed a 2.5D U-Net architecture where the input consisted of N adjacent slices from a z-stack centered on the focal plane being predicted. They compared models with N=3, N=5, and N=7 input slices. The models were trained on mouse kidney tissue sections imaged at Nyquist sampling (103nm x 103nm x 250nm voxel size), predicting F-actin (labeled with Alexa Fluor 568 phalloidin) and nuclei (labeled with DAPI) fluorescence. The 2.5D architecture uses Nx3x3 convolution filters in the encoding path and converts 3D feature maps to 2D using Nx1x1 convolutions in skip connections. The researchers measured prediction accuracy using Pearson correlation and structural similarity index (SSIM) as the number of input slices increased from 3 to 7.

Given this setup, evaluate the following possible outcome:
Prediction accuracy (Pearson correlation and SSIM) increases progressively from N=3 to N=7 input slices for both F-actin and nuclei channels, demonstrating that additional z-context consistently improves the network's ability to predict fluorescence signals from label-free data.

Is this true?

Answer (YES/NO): NO